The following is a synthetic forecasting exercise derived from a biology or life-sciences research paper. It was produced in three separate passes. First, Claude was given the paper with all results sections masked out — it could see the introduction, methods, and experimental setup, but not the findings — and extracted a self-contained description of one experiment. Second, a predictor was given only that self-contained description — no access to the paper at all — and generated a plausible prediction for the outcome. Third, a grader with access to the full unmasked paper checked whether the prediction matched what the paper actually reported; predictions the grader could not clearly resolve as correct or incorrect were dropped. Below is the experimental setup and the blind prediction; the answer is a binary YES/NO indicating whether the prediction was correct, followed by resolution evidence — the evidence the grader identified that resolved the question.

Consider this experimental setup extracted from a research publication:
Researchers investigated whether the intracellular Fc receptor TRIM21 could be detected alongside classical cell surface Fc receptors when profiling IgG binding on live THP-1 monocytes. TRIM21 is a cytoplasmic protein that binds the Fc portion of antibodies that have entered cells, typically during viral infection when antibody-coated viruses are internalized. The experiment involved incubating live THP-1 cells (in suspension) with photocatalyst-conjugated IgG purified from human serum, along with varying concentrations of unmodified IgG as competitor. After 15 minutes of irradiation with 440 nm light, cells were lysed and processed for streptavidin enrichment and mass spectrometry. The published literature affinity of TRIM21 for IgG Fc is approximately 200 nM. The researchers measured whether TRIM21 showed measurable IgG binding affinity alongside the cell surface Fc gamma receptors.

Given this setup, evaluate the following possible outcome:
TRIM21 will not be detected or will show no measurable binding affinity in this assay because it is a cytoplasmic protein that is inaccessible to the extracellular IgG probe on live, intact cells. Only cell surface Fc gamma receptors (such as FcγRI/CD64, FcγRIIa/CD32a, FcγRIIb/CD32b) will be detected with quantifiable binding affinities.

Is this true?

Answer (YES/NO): NO